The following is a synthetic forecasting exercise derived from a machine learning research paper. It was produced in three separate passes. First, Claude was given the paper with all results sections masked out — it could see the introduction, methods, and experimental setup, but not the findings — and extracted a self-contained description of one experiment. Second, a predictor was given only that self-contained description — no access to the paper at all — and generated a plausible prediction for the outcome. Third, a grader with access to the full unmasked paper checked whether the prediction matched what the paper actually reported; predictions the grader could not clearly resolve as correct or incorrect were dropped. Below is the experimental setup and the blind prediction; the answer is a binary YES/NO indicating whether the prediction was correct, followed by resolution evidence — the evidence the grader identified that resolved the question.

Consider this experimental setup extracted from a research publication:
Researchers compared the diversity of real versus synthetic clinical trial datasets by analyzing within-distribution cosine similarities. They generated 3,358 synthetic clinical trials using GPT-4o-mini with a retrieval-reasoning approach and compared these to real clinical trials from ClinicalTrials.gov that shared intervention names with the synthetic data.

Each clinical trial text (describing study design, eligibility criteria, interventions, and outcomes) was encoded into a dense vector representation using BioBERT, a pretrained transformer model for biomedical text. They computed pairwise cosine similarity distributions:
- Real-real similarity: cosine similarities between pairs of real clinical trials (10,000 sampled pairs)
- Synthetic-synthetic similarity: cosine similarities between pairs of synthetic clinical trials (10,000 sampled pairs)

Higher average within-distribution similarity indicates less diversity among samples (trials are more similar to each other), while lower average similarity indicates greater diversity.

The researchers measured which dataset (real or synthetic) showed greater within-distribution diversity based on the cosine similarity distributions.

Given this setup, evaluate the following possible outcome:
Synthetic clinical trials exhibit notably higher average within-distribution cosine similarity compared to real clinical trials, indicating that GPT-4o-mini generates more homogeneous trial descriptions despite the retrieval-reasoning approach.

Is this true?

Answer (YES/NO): NO